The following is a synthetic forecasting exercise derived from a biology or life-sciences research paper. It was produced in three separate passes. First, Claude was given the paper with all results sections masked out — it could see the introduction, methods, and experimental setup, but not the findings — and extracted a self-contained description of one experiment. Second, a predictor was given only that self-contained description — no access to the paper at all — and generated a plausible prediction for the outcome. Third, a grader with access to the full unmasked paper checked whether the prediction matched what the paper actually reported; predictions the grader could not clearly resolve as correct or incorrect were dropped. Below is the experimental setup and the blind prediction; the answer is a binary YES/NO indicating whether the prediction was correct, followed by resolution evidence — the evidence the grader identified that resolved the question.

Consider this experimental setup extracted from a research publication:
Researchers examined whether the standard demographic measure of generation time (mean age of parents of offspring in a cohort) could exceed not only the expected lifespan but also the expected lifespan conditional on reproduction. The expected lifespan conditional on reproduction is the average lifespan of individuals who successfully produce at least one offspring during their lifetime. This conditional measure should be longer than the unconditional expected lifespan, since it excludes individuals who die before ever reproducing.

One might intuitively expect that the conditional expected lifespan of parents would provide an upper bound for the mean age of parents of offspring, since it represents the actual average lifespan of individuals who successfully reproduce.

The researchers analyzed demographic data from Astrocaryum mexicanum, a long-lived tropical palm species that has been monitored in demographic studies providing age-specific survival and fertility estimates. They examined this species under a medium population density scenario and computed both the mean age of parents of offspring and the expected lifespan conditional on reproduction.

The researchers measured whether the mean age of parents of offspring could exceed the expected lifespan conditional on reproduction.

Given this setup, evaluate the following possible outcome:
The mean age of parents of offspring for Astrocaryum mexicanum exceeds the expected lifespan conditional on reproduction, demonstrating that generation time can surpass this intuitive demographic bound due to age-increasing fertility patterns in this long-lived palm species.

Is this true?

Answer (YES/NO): YES